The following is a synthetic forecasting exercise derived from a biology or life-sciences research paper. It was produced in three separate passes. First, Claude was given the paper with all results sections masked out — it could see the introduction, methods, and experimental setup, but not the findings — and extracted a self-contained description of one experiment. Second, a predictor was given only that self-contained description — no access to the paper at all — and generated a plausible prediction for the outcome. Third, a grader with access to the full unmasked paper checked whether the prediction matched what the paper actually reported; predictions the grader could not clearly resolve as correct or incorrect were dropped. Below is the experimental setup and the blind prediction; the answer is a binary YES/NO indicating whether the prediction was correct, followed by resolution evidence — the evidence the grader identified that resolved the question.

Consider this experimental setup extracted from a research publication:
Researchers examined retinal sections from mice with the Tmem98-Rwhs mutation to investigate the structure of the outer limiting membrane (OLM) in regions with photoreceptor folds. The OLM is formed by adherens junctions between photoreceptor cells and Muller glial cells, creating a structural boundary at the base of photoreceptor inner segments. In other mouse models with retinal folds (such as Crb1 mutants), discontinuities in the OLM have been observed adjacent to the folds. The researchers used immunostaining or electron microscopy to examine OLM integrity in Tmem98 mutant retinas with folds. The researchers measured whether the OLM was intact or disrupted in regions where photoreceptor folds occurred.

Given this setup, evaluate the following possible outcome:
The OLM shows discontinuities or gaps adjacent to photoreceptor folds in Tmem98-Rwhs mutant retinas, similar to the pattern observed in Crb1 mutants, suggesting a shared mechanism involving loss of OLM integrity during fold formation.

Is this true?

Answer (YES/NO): YES